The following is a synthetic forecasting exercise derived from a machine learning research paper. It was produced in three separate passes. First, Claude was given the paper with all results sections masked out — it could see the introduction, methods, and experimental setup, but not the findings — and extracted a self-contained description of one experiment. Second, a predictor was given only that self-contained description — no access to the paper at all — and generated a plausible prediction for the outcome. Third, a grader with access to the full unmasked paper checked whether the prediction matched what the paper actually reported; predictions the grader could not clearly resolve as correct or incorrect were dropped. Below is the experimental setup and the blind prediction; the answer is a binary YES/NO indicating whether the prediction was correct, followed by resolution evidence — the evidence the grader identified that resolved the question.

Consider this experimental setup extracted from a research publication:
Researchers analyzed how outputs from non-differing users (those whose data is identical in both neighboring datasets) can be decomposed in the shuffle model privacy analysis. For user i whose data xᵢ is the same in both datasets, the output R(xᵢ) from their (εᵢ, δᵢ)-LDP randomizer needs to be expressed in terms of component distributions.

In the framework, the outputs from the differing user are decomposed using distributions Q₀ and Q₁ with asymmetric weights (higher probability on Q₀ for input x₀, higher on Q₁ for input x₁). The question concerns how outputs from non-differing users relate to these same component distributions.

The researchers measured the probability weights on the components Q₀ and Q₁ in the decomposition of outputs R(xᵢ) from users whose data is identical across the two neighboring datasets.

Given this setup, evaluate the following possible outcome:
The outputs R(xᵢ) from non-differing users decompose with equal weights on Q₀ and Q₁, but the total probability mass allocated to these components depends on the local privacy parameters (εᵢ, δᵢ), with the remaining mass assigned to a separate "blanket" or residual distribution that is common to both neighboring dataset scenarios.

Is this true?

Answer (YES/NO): YES